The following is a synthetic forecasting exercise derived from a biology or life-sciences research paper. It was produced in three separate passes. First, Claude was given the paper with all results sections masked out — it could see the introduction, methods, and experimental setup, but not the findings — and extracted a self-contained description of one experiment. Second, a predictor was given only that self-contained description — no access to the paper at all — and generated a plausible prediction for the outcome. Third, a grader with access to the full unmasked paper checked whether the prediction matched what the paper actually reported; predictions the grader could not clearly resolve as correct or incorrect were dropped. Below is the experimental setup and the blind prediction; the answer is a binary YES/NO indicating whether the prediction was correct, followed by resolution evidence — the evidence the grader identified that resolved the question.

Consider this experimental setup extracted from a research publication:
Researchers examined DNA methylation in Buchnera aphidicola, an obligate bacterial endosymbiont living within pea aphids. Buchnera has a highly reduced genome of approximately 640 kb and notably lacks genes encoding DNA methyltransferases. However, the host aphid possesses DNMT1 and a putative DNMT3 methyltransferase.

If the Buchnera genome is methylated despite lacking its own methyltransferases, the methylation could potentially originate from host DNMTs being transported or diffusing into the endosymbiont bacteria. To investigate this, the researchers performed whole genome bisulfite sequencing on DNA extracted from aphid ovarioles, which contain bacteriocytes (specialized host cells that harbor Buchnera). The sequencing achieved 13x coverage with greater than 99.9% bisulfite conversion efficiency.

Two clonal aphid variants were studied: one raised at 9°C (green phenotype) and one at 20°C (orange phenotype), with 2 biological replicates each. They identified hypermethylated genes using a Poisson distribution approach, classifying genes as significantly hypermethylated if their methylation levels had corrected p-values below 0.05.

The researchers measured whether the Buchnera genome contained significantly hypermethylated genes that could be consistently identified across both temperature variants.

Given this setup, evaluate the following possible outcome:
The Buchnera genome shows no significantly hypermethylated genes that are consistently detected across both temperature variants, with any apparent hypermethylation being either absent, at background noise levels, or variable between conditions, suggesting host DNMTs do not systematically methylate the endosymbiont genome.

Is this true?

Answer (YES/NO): NO